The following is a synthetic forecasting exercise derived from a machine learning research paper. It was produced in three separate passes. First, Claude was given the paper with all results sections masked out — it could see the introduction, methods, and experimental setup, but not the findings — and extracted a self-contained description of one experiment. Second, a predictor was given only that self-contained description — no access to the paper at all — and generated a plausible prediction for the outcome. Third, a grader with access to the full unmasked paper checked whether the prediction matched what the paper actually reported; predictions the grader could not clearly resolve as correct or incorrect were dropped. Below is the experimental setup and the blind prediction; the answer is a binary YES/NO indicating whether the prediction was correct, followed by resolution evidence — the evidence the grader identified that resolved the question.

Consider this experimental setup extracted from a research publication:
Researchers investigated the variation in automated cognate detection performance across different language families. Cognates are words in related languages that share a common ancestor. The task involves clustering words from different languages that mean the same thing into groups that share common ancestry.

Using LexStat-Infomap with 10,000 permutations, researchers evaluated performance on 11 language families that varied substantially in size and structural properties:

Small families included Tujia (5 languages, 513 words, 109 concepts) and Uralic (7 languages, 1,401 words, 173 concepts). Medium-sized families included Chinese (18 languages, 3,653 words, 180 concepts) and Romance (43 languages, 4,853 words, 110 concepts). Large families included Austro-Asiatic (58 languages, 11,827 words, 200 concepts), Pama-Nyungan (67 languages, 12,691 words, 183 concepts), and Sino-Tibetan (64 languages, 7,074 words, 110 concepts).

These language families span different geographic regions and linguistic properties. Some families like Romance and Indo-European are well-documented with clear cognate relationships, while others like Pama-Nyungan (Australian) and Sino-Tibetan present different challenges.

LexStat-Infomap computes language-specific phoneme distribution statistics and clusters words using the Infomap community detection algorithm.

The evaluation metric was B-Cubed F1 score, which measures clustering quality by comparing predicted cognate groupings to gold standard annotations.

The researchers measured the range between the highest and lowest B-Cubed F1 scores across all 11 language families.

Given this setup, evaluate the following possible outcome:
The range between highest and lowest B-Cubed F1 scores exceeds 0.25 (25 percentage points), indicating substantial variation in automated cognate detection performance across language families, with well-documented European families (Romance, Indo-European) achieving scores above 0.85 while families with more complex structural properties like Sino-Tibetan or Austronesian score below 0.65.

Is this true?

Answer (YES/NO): NO